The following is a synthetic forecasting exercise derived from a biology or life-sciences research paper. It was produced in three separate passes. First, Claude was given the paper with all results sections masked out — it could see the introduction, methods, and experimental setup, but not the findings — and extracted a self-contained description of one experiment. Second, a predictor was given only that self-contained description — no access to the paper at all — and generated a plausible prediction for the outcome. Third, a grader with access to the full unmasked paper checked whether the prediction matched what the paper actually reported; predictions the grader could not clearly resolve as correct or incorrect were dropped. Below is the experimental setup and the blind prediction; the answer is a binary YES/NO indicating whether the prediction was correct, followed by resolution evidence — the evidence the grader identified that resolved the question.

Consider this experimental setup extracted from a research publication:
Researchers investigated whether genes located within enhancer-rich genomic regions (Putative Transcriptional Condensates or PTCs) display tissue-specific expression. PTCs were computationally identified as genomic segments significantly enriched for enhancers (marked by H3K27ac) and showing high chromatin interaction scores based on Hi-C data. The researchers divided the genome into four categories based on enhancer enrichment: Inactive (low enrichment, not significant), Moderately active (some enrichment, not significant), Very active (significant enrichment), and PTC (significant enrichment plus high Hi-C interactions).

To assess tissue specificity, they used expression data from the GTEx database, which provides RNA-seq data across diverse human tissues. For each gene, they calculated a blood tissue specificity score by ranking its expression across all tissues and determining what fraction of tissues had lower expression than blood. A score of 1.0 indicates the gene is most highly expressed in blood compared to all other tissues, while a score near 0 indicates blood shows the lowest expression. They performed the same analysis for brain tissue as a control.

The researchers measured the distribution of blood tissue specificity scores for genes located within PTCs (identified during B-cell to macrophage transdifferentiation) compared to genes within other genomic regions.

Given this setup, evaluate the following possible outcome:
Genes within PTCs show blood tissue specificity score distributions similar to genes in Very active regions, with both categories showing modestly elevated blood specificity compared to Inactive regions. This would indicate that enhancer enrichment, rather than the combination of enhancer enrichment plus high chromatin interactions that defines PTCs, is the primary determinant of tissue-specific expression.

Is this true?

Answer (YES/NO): NO